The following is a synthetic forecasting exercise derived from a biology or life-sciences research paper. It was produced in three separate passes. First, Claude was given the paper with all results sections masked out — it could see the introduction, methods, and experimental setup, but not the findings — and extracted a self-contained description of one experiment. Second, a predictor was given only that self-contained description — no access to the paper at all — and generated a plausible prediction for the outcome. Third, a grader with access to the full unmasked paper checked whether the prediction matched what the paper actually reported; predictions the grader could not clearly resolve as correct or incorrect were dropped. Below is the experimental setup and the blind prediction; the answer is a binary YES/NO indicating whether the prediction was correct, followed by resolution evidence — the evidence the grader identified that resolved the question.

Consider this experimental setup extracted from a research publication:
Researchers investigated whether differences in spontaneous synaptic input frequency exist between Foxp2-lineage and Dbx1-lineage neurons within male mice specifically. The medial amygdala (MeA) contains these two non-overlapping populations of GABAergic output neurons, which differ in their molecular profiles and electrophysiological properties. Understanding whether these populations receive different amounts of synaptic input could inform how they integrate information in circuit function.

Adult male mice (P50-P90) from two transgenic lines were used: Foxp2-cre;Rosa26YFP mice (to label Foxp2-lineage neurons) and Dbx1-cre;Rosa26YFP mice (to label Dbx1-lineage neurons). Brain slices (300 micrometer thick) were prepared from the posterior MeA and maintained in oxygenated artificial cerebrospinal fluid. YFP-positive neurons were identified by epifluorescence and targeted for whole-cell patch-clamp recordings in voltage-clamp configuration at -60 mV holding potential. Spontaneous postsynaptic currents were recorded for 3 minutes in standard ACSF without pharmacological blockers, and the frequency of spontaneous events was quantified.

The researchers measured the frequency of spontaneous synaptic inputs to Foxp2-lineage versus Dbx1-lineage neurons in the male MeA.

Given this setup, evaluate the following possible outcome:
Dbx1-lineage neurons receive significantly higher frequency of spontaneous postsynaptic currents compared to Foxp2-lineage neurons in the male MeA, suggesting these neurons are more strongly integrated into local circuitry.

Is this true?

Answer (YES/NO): YES